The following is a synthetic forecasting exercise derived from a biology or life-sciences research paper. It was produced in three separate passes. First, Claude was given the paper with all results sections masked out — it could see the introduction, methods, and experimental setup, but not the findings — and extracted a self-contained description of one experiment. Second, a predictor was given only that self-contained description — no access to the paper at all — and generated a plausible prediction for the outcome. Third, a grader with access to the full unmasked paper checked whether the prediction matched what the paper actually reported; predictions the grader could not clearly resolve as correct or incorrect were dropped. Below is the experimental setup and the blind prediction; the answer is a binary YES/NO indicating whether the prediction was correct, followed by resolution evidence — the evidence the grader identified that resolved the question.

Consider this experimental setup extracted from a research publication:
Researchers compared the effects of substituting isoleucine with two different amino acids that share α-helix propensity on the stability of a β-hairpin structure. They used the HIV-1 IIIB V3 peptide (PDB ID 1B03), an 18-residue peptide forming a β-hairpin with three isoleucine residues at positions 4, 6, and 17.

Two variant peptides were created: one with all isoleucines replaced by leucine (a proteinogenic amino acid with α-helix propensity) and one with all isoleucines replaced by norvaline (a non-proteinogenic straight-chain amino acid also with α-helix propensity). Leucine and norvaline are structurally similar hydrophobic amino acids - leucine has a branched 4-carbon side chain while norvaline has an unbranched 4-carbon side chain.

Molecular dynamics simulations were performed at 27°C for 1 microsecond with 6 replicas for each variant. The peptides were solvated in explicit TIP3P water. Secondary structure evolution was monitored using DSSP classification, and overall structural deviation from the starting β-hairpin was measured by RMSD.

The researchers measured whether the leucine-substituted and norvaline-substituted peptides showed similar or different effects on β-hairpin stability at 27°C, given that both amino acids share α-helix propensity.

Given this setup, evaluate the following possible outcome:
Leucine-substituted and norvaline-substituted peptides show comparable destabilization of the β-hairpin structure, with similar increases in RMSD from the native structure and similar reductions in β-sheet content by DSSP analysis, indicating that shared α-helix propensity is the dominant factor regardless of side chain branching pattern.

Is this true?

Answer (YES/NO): NO